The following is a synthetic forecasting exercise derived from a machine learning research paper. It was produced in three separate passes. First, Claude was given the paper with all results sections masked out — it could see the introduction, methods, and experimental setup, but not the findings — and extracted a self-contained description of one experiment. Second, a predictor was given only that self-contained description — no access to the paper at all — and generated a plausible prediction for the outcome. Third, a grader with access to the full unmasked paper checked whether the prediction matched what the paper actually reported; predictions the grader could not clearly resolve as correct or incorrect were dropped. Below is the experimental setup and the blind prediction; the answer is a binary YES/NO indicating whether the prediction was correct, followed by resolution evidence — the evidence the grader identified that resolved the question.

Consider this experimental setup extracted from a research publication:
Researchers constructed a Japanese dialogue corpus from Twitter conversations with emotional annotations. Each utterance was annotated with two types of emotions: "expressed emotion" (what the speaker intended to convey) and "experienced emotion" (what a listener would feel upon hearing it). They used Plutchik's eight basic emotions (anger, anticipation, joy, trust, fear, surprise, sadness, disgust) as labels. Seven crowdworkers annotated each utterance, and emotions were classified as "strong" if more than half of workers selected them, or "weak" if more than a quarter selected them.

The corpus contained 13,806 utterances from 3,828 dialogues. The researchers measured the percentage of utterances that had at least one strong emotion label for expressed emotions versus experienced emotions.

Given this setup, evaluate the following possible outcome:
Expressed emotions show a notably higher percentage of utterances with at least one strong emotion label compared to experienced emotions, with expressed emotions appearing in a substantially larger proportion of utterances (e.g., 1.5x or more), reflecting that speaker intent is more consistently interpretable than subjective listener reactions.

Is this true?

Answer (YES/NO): NO